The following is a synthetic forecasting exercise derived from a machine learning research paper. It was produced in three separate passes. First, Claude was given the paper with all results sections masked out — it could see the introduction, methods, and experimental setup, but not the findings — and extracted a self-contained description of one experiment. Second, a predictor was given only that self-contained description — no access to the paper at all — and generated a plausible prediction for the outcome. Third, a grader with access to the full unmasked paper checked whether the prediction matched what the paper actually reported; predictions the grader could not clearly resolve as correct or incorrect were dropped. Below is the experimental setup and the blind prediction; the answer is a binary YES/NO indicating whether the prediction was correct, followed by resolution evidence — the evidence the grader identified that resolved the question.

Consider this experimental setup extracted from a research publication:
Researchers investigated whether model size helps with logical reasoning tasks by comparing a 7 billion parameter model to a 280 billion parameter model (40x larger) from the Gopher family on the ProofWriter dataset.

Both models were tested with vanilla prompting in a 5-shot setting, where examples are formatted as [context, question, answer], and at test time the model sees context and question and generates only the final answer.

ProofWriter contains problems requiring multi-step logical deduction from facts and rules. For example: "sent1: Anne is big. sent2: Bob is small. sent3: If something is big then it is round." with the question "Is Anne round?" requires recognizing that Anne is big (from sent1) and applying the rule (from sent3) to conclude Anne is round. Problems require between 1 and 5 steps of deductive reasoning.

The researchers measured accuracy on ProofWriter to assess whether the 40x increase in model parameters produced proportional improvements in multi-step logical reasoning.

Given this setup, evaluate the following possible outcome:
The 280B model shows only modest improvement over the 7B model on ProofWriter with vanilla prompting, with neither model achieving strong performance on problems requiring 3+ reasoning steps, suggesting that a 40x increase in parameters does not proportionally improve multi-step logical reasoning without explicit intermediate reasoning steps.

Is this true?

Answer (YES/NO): NO